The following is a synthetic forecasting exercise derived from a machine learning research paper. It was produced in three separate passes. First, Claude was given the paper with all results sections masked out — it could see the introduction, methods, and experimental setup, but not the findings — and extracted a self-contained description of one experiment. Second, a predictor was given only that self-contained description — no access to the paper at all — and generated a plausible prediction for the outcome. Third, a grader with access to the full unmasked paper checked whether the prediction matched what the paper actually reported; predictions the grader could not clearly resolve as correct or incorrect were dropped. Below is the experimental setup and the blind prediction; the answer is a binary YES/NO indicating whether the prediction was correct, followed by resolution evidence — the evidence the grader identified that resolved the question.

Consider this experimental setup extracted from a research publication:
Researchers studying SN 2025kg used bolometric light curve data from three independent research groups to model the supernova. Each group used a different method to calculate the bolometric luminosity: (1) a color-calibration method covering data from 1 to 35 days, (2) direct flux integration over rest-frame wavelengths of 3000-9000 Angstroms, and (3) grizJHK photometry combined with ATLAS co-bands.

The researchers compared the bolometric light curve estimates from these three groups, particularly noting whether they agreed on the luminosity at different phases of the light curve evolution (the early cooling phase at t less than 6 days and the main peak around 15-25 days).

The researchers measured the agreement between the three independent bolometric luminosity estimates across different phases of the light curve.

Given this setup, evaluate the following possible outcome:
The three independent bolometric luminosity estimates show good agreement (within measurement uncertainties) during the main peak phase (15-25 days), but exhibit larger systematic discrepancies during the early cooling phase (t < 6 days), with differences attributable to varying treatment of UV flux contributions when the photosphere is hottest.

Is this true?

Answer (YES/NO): YES